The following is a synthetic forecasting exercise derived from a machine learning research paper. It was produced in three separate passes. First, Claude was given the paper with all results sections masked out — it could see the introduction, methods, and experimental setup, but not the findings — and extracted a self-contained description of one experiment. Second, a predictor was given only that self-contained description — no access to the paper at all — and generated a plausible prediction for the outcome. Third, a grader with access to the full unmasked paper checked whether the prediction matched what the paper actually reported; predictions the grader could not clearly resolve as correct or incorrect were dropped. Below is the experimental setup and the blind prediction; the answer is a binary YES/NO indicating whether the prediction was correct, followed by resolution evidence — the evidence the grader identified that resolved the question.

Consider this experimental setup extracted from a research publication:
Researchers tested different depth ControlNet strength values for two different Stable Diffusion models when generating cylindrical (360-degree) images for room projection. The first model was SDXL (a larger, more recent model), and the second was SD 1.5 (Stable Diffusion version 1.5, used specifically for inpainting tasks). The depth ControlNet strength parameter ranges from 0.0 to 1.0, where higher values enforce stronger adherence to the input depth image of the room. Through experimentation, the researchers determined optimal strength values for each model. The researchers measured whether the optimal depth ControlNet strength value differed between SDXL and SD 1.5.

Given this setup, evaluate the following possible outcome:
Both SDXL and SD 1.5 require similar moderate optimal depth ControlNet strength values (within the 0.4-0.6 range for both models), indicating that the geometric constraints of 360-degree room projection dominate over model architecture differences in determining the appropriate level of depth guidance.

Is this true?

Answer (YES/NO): NO